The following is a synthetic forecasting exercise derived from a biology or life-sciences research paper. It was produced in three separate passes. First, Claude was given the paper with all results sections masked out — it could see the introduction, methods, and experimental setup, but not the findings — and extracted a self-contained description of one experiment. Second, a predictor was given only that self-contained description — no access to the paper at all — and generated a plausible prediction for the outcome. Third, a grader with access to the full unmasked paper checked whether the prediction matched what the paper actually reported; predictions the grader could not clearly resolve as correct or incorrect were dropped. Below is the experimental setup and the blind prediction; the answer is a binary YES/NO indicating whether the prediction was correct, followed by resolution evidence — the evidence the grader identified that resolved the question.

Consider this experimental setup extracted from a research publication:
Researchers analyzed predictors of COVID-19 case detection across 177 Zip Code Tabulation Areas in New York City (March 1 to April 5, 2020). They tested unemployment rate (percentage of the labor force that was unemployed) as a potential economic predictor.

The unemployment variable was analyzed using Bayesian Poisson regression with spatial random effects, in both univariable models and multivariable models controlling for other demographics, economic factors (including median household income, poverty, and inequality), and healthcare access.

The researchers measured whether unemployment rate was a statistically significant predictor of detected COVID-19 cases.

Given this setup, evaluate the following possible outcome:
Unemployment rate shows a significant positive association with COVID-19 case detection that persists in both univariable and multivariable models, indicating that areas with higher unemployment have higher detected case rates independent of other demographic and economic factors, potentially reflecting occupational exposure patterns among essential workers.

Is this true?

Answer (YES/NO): NO